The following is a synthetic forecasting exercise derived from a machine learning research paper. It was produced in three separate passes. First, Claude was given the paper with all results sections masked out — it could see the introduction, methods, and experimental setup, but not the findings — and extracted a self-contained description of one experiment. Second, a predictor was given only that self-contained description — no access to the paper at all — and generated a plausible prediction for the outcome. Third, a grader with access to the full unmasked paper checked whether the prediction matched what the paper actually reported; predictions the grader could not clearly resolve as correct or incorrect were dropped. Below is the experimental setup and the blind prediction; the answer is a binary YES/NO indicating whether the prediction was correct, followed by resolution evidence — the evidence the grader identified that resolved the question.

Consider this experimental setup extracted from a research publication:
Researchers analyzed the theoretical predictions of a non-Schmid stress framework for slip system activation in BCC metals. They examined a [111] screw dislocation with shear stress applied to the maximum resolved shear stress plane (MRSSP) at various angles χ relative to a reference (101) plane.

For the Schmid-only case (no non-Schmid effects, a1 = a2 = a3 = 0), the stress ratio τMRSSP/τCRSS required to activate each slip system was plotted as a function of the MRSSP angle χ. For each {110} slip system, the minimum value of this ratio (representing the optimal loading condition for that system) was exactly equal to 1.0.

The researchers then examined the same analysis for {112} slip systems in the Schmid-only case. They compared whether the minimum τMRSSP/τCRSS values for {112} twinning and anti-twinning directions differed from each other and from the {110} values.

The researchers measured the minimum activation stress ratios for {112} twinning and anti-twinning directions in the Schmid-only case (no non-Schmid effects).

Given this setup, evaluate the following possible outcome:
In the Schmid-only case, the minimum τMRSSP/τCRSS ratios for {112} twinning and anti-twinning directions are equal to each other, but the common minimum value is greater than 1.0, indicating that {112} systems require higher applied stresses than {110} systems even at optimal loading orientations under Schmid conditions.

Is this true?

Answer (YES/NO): NO